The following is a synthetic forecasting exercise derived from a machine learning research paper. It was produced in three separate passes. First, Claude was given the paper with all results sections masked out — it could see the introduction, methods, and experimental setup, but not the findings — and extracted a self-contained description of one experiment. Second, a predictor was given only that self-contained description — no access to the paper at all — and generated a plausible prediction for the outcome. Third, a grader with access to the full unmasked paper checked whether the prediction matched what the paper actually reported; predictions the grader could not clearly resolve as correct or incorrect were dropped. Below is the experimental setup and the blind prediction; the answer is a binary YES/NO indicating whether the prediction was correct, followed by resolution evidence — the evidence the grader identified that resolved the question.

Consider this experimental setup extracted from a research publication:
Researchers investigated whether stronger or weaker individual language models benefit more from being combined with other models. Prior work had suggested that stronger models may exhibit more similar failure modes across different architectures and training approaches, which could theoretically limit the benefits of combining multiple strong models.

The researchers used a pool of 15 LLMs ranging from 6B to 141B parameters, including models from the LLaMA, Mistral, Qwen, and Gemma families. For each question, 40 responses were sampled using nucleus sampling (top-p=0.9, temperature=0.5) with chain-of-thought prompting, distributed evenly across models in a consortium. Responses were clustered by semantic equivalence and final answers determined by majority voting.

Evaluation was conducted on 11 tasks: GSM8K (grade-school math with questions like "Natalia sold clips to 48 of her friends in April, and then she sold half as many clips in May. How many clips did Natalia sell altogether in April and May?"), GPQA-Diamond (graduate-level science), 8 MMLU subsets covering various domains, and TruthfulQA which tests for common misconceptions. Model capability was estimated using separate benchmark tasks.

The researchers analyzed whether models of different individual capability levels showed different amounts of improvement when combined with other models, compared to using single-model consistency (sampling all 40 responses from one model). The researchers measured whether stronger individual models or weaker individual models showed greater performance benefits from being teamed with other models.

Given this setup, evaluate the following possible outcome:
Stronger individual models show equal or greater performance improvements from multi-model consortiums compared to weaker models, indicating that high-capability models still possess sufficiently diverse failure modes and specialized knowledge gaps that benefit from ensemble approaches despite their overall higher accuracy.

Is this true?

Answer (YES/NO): YES